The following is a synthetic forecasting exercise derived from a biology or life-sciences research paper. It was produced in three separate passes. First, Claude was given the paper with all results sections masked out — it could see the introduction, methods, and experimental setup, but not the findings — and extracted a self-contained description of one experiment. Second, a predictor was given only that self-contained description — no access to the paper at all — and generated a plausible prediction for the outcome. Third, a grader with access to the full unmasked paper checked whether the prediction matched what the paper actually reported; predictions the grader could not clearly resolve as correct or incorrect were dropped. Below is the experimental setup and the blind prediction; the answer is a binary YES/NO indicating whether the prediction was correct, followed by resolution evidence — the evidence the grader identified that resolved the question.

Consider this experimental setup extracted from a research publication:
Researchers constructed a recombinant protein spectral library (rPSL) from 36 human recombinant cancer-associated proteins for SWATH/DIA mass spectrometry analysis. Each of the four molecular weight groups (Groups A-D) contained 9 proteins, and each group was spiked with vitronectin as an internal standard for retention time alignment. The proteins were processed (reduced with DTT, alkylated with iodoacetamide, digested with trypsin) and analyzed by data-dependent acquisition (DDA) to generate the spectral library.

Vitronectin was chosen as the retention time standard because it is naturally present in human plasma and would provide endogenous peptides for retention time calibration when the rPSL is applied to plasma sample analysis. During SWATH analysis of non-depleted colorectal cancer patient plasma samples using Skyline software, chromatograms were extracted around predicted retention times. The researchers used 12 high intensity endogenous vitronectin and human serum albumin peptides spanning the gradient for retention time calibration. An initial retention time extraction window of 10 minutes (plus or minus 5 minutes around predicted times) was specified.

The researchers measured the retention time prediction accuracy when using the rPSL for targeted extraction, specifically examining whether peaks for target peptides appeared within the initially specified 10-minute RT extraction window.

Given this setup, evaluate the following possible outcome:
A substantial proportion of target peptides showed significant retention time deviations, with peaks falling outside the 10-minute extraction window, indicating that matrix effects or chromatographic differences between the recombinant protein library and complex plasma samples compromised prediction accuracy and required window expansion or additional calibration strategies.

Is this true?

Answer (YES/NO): NO